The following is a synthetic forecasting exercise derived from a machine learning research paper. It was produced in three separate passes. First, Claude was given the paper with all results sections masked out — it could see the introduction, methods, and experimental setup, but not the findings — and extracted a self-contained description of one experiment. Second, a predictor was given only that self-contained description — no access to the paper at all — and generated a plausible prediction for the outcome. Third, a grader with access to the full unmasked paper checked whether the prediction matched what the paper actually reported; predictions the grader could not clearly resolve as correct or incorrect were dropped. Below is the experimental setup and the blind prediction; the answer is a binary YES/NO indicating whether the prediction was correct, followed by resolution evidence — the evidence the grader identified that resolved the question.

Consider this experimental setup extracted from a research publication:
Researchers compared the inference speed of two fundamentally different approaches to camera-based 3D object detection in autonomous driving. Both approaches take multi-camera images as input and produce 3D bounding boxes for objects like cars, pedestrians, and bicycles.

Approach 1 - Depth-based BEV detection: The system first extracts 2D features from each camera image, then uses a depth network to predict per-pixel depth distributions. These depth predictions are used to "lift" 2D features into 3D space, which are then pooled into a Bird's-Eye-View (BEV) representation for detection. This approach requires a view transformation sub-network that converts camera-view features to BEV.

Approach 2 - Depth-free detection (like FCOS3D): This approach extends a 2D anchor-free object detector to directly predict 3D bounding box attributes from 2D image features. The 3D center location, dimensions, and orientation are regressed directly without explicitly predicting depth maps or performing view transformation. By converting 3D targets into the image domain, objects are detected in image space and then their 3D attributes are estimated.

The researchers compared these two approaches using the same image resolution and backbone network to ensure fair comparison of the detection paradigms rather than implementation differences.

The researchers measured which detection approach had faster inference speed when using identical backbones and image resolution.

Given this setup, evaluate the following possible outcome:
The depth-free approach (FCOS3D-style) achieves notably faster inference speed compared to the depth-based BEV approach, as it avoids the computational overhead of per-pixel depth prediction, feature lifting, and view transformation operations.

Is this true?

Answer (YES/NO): YES